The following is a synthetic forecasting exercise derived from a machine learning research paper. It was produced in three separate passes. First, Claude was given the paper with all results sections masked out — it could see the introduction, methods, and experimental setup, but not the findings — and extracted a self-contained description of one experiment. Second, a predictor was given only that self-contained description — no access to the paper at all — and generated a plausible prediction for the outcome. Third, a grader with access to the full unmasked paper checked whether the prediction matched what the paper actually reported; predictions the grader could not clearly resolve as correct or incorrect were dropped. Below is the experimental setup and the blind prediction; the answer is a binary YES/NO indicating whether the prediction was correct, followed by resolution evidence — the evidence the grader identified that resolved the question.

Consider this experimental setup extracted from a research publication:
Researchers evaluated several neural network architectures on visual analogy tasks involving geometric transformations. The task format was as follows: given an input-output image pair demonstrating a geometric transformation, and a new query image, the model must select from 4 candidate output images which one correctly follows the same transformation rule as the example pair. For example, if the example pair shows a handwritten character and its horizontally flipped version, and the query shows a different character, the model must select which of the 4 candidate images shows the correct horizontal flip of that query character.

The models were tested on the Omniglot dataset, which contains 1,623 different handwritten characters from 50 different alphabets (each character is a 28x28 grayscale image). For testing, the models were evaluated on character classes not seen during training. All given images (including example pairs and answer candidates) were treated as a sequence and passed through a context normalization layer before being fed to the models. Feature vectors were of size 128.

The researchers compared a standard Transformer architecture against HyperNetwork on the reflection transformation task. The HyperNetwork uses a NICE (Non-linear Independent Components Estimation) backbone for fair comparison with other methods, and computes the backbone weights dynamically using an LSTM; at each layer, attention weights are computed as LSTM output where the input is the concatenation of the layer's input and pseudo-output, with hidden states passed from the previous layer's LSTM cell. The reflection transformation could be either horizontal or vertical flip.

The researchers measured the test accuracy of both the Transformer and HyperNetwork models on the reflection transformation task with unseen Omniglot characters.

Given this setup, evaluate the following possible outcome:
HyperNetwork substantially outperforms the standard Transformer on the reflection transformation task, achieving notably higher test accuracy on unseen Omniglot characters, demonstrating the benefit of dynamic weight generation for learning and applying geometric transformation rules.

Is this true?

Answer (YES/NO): YES